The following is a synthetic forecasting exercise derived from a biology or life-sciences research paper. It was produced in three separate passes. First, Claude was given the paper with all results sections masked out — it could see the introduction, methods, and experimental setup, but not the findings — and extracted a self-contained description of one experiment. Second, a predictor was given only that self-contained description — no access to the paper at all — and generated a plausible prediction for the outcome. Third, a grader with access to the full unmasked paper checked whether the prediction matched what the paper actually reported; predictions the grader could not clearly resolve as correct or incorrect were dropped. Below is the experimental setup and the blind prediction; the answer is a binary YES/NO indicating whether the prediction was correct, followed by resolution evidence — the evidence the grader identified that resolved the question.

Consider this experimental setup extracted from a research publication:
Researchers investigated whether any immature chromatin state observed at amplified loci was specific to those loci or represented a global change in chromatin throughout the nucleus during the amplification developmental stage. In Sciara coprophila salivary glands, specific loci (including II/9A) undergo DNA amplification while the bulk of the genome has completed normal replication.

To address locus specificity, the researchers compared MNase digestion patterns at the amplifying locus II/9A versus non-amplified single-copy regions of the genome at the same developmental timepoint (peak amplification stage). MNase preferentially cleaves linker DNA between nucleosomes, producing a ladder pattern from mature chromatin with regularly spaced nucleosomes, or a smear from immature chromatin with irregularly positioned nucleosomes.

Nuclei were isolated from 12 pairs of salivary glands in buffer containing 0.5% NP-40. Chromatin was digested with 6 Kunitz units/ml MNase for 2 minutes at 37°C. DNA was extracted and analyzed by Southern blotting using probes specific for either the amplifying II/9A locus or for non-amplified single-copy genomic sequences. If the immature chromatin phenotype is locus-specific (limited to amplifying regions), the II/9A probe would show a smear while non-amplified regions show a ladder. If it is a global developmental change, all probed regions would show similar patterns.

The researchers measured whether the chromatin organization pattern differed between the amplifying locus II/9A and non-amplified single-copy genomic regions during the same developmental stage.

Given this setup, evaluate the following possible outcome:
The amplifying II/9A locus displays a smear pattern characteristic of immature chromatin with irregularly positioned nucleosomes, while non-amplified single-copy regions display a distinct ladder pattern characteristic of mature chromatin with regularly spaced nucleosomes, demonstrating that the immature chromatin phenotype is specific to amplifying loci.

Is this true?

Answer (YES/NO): NO